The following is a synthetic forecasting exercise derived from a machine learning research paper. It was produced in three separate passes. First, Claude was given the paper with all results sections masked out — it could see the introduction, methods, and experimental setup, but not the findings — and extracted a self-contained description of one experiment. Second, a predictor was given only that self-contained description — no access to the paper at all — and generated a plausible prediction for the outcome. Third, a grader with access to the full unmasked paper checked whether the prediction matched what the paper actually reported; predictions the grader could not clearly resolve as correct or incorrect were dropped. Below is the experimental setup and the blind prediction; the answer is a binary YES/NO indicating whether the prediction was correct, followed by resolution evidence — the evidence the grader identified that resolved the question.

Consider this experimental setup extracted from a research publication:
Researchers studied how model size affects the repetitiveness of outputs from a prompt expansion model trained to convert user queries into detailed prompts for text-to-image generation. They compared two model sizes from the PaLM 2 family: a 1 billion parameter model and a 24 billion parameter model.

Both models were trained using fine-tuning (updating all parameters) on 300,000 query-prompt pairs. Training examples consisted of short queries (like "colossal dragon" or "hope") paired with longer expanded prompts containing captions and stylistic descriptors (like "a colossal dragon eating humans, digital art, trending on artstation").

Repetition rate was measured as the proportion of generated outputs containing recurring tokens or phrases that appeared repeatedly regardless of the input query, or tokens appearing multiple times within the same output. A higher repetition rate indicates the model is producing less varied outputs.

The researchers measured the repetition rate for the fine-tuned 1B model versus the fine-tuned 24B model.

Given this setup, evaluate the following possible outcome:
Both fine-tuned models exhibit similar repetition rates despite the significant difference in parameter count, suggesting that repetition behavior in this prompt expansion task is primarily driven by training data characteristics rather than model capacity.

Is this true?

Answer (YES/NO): NO